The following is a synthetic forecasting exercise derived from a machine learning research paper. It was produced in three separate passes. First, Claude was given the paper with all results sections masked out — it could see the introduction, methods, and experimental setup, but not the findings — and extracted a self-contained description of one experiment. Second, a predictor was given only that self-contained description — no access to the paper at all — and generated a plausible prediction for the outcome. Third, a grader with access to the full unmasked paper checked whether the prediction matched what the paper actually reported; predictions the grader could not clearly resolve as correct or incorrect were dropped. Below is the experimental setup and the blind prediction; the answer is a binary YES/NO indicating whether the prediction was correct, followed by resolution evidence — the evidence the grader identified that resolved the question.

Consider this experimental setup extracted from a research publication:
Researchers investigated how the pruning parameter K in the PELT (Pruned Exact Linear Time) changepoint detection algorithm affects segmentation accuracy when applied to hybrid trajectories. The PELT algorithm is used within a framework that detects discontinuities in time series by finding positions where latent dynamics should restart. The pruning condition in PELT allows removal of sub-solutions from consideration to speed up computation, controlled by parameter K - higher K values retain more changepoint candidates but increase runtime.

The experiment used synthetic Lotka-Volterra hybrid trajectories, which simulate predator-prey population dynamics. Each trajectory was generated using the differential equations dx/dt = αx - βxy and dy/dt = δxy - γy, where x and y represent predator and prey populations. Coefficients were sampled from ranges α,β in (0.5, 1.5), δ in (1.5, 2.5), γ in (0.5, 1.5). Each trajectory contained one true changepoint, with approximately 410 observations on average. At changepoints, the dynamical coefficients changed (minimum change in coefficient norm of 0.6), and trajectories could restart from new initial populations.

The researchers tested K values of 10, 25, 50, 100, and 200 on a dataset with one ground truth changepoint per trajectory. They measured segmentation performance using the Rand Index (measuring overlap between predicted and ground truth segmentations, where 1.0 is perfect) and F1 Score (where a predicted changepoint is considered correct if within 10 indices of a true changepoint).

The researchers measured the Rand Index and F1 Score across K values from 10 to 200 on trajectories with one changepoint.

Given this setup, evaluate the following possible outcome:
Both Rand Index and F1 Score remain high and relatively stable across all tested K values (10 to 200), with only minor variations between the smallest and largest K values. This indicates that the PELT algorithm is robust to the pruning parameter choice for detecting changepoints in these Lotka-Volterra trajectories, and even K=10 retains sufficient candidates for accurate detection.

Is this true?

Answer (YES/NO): NO